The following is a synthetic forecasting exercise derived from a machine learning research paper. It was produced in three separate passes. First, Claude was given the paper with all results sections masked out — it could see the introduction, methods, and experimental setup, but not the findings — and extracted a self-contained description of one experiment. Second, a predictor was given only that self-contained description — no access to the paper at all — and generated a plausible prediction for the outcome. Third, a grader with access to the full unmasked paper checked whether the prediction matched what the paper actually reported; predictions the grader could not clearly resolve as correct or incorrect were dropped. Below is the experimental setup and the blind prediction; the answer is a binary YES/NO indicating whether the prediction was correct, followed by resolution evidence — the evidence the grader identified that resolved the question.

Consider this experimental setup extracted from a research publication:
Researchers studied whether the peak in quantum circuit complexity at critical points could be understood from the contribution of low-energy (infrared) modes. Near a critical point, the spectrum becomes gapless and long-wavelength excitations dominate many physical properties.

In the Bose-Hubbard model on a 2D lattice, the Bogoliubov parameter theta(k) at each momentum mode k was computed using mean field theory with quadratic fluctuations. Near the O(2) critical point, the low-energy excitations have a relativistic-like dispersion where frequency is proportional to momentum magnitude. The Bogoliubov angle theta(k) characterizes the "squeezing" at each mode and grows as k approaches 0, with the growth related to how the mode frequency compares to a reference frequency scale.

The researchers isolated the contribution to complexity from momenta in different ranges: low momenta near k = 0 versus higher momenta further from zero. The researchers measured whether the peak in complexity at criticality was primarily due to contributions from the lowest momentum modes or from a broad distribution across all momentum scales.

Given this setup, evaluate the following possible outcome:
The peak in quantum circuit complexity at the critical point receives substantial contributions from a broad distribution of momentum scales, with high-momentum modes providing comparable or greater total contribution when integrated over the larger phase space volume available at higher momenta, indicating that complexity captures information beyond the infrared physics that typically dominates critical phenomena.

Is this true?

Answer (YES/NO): NO